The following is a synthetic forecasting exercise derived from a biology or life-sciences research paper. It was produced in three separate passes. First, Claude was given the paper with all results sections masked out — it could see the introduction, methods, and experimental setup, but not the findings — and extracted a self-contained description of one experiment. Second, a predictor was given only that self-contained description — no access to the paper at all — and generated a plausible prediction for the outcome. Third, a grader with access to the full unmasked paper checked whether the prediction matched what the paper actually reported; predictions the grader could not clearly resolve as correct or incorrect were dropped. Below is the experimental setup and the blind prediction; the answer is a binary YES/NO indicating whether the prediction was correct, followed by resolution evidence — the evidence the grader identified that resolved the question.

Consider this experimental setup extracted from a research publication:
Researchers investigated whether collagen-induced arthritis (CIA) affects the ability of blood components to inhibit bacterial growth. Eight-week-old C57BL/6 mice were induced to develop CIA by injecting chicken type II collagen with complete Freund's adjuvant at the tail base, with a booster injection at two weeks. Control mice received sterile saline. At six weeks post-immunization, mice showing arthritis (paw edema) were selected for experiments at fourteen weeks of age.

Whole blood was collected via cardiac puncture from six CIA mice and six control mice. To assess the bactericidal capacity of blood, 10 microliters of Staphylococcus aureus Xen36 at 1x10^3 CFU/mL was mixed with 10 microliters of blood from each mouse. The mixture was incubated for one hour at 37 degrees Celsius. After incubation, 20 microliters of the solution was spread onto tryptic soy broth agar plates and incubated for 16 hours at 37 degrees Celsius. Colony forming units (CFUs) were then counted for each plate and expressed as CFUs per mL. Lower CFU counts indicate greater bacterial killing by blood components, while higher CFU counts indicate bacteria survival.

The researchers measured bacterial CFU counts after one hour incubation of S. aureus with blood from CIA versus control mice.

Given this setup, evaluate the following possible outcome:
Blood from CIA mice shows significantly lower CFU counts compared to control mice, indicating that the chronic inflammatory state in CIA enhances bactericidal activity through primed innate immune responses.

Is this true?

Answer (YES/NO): NO